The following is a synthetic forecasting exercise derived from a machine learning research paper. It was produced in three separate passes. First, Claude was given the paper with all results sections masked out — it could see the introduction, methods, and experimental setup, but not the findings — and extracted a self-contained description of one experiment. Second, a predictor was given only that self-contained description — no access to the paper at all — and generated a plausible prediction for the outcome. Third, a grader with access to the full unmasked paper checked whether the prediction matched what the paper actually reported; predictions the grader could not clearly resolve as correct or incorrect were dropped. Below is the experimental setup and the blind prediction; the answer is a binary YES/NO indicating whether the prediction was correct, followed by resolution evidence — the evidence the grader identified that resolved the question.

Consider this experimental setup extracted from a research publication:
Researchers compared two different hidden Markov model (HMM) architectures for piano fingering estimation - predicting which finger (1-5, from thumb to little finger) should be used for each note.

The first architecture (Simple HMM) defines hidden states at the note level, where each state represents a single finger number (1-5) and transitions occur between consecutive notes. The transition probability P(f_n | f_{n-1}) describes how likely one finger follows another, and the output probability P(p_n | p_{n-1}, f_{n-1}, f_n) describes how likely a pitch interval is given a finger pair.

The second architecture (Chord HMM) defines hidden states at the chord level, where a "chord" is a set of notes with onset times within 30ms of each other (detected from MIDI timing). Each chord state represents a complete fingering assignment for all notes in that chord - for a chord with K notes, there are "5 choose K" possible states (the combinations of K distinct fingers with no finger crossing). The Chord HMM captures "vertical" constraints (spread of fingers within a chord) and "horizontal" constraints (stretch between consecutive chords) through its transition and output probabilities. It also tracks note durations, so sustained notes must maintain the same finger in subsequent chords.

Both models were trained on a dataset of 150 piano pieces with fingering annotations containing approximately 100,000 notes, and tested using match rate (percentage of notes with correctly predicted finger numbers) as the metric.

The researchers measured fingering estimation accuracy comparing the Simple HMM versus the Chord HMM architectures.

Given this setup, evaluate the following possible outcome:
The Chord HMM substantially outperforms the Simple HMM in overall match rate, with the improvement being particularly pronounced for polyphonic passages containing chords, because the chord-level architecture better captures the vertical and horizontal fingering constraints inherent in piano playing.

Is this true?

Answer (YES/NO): NO